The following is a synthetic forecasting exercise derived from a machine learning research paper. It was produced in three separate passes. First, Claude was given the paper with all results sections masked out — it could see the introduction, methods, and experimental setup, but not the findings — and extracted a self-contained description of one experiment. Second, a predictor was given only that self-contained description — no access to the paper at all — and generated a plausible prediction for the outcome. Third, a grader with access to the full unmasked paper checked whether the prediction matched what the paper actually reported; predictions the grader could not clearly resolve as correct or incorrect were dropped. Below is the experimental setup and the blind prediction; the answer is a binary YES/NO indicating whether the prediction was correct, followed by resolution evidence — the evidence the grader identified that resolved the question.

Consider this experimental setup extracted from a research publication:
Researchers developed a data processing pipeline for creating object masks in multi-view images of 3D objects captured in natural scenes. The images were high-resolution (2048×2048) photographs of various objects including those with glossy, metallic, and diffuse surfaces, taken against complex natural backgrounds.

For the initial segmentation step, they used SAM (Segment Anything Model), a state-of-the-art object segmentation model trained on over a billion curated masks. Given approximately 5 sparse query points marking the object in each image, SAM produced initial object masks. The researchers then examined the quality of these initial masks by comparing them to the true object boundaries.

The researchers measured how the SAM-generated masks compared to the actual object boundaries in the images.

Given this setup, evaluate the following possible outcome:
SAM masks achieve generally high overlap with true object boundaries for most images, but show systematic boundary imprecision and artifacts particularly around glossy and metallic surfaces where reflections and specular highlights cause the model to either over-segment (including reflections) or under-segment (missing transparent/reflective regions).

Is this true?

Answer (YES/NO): NO